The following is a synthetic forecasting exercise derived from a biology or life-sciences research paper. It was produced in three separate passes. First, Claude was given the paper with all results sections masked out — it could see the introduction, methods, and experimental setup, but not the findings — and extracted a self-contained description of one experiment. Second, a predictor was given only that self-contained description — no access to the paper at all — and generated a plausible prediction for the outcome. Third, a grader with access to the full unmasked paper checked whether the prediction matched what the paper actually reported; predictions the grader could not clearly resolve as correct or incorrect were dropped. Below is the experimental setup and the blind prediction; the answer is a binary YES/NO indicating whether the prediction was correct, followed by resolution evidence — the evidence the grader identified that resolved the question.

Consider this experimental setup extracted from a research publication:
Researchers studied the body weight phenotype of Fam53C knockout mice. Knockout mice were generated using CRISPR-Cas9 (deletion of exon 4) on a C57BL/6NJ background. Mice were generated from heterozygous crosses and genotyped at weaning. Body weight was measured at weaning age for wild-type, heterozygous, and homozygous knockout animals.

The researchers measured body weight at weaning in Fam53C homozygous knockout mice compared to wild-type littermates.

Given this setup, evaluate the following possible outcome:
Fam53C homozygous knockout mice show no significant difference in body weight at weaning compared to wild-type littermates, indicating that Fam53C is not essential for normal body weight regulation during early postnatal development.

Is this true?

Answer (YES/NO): NO